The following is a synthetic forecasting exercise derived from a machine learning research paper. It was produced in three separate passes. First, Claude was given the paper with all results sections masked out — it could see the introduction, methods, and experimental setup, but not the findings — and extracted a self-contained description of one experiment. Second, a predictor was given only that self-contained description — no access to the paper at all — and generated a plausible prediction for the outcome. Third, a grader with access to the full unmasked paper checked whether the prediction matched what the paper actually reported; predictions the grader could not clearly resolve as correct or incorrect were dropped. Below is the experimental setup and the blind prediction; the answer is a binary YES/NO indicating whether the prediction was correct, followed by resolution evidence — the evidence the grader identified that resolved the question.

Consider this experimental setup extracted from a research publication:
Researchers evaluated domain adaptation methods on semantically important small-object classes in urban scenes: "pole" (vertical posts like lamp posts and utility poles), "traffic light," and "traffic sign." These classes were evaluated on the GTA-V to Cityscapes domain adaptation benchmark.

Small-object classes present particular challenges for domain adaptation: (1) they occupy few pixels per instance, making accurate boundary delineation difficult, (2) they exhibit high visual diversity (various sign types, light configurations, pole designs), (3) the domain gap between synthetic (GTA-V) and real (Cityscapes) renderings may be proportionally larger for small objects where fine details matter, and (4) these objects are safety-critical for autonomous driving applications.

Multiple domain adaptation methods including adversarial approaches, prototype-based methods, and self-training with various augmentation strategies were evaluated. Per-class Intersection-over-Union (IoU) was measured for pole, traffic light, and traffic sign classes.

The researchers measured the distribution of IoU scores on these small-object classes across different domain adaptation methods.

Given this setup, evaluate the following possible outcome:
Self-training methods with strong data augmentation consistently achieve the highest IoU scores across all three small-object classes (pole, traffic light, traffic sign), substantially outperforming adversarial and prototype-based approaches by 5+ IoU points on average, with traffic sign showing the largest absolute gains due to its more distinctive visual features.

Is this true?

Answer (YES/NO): NO